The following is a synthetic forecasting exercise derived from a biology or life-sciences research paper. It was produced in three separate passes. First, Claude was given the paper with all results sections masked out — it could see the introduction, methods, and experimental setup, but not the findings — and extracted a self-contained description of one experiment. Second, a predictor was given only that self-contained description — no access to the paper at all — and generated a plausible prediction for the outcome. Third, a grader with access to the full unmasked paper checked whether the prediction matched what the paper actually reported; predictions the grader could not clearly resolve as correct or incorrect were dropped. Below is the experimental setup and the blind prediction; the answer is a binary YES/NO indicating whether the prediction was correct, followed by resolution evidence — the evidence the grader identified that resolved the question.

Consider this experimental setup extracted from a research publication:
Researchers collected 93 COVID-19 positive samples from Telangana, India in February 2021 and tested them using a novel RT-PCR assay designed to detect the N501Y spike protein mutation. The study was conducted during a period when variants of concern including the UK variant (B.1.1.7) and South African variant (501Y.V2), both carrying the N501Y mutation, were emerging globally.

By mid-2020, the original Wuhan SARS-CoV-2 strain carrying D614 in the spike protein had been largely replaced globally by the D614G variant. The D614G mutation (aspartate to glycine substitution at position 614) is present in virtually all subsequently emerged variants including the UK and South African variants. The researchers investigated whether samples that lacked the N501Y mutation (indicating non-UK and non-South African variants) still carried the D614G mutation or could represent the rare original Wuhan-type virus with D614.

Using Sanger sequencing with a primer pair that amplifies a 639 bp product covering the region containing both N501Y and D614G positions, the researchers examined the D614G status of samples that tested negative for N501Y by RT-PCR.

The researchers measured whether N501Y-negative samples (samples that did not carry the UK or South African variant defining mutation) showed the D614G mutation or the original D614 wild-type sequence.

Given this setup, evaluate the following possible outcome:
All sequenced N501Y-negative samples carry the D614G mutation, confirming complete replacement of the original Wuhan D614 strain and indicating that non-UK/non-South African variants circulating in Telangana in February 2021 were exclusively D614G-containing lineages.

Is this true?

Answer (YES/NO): YES